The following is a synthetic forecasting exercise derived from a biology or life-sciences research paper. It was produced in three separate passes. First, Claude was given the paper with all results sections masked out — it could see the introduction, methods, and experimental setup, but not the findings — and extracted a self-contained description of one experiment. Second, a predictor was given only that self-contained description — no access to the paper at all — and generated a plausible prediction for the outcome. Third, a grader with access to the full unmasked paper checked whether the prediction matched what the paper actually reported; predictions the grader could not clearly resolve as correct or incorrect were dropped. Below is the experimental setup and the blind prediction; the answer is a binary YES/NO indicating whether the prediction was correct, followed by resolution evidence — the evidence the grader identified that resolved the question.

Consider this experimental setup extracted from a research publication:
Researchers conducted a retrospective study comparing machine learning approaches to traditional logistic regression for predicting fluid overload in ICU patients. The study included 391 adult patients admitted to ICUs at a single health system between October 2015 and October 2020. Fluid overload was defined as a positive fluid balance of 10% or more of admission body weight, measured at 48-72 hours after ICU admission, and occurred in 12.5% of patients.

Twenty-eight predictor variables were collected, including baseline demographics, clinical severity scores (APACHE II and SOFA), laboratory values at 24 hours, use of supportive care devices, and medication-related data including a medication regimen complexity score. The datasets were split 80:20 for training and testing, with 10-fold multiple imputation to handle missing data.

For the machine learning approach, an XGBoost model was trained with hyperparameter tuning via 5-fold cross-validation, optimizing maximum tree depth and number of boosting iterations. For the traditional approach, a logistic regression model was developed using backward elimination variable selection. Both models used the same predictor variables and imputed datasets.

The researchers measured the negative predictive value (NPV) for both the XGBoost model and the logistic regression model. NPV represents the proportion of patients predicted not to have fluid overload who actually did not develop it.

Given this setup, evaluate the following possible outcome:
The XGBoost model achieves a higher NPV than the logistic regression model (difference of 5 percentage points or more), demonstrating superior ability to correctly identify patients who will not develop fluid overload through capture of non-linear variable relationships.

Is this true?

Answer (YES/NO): NO